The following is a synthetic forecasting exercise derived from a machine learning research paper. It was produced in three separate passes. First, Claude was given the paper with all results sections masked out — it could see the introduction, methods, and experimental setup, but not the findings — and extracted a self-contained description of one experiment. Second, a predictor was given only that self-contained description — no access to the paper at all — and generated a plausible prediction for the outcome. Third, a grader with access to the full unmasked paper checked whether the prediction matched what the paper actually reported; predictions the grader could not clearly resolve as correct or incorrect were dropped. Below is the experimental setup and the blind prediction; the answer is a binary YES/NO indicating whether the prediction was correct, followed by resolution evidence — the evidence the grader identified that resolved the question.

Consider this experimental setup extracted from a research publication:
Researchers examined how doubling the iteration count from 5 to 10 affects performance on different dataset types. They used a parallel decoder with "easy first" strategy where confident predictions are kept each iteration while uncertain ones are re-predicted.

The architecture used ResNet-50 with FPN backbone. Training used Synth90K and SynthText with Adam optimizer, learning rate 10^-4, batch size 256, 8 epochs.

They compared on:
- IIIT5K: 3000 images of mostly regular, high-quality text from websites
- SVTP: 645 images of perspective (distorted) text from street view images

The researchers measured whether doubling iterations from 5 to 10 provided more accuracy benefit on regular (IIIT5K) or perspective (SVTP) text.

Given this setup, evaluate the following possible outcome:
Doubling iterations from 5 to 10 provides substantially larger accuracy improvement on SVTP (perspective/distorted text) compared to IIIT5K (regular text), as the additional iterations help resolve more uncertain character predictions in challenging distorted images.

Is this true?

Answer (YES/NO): YES